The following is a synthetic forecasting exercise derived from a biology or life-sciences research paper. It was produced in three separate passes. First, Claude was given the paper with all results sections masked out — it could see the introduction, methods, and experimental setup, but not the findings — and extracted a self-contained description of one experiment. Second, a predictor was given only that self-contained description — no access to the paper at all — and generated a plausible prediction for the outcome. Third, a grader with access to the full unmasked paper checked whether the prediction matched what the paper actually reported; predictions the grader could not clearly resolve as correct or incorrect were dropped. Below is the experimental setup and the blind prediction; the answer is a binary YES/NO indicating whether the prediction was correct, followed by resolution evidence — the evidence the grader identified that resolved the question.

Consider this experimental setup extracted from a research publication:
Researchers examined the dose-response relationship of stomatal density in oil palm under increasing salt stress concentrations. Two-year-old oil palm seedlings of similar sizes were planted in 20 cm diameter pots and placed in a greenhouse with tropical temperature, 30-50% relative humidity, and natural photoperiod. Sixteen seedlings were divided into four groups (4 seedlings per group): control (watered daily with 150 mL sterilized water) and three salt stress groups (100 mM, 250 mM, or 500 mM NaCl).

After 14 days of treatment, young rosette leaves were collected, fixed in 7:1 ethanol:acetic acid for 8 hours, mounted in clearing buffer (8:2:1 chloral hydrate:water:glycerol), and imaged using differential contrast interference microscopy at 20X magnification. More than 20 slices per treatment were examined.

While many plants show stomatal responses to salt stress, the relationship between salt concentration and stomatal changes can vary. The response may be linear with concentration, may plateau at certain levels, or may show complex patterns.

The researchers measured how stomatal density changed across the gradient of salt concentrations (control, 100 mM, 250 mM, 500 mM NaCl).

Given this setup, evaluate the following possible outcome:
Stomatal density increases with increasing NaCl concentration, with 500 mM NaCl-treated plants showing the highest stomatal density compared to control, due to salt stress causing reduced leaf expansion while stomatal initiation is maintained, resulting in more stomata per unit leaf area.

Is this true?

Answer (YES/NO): NO